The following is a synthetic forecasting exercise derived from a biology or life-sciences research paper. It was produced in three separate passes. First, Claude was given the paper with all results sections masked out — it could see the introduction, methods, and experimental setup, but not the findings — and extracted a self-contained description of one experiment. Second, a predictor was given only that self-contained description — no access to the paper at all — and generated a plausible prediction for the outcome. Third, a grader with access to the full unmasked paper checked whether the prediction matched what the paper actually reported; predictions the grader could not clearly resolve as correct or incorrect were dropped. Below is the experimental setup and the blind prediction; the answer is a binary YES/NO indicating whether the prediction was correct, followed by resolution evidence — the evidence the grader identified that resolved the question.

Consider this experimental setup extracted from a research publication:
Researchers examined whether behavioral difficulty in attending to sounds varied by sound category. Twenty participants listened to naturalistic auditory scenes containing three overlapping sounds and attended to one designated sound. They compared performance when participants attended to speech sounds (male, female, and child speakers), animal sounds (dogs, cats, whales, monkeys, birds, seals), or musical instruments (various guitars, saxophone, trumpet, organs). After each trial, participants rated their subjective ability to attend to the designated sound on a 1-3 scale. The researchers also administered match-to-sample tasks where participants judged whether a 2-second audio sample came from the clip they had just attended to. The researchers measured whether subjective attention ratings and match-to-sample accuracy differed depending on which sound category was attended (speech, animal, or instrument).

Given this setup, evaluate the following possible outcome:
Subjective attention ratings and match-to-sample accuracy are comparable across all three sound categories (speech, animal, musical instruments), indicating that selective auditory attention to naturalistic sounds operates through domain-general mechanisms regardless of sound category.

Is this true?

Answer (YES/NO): NO